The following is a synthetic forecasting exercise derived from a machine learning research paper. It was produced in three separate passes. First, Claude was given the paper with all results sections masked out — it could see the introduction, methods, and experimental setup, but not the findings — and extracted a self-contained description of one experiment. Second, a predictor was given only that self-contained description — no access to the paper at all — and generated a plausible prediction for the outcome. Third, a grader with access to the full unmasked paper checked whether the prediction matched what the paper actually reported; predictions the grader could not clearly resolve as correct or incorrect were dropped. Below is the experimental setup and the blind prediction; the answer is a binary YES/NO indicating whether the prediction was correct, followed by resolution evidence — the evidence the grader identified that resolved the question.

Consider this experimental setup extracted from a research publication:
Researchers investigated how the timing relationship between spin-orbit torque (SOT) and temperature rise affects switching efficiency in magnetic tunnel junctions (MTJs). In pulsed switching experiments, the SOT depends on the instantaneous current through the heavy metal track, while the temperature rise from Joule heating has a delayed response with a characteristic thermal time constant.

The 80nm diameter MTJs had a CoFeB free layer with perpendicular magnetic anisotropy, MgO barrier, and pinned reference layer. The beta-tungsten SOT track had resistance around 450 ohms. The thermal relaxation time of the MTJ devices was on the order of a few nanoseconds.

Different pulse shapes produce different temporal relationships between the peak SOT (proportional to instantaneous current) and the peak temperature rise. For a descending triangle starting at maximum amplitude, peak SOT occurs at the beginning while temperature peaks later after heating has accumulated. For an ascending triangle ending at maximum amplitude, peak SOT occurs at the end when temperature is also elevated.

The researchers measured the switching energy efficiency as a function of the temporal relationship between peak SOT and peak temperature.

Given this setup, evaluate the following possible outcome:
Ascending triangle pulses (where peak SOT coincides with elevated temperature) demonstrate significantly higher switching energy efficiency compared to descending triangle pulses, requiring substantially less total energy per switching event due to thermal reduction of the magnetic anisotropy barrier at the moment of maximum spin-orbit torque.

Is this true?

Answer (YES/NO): YES